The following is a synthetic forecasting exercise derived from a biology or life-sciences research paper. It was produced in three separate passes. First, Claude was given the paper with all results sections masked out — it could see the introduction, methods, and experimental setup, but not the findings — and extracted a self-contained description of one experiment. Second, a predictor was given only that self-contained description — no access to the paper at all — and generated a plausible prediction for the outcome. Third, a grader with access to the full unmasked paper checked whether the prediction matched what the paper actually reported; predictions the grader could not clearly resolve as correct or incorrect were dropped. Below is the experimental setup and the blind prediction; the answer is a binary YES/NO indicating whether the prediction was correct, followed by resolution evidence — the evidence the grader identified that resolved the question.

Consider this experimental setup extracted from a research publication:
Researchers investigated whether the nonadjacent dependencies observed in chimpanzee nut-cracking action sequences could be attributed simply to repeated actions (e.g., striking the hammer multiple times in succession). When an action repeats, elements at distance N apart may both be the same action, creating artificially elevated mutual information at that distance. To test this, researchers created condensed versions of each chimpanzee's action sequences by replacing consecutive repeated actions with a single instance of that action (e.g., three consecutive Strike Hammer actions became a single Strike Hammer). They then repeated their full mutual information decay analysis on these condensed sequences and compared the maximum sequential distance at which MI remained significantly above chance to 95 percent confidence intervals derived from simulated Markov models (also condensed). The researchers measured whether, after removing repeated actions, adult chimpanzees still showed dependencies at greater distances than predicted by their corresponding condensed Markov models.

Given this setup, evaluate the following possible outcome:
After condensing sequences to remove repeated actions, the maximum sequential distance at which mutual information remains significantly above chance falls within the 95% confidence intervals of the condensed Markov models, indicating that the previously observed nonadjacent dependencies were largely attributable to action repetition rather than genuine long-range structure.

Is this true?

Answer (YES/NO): NO